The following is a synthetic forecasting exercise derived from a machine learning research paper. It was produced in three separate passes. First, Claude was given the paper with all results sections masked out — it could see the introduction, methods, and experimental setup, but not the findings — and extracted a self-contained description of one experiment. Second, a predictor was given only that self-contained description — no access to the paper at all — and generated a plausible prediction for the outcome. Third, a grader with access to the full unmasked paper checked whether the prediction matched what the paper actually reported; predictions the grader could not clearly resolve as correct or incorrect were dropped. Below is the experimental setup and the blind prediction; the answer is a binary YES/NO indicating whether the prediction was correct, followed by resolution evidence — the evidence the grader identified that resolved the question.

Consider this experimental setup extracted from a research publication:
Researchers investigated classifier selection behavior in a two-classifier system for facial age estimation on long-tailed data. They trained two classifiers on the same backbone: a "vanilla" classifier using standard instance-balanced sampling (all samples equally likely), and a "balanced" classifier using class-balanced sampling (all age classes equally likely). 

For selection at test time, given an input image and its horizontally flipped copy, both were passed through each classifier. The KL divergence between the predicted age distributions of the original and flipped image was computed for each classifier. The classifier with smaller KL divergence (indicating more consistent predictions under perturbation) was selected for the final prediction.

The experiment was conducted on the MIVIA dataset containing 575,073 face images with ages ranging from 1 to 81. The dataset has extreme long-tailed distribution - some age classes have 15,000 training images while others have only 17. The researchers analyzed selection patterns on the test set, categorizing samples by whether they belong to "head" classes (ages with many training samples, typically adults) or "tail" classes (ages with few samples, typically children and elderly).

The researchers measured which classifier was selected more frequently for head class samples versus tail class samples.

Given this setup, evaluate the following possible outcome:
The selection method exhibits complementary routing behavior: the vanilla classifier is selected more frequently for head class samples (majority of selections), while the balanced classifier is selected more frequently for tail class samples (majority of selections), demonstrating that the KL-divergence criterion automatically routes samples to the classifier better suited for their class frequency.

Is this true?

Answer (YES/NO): YES